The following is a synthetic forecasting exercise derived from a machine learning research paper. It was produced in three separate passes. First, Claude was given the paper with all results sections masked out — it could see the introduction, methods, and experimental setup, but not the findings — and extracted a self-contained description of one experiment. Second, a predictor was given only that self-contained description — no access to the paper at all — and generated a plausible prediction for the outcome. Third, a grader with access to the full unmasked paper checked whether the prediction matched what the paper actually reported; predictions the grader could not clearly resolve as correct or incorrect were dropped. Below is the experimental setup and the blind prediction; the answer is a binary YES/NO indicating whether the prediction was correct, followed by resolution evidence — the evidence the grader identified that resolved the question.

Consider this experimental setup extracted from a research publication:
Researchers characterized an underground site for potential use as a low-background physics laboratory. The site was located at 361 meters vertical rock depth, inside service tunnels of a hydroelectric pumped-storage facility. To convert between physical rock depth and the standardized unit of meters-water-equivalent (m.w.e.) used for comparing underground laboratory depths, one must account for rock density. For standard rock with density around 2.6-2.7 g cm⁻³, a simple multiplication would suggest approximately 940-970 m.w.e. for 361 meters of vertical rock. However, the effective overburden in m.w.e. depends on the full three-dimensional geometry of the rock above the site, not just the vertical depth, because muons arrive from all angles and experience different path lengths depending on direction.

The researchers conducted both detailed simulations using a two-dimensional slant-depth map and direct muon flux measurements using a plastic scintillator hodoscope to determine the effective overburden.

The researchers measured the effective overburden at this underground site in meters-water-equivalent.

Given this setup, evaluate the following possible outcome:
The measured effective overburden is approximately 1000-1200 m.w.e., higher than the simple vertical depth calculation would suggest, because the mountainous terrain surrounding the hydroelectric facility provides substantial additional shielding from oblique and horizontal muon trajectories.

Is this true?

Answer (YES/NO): NO